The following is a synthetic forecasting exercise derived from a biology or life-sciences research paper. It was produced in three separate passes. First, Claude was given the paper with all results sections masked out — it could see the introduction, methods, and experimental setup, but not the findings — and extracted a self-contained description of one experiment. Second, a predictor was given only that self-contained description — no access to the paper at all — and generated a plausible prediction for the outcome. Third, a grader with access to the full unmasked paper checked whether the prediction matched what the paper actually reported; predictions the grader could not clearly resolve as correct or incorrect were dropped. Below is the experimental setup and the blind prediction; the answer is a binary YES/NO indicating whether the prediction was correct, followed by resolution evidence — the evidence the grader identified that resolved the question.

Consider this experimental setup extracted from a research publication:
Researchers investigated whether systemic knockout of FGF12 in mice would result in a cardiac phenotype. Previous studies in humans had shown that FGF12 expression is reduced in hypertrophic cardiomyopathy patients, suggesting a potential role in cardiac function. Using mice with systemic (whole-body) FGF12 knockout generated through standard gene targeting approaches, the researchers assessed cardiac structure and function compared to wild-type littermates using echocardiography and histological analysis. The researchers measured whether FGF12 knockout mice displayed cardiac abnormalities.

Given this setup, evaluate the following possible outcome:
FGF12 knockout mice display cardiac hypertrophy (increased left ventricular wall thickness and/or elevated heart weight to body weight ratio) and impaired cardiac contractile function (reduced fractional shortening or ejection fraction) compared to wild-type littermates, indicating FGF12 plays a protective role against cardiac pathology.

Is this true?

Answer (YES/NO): NO